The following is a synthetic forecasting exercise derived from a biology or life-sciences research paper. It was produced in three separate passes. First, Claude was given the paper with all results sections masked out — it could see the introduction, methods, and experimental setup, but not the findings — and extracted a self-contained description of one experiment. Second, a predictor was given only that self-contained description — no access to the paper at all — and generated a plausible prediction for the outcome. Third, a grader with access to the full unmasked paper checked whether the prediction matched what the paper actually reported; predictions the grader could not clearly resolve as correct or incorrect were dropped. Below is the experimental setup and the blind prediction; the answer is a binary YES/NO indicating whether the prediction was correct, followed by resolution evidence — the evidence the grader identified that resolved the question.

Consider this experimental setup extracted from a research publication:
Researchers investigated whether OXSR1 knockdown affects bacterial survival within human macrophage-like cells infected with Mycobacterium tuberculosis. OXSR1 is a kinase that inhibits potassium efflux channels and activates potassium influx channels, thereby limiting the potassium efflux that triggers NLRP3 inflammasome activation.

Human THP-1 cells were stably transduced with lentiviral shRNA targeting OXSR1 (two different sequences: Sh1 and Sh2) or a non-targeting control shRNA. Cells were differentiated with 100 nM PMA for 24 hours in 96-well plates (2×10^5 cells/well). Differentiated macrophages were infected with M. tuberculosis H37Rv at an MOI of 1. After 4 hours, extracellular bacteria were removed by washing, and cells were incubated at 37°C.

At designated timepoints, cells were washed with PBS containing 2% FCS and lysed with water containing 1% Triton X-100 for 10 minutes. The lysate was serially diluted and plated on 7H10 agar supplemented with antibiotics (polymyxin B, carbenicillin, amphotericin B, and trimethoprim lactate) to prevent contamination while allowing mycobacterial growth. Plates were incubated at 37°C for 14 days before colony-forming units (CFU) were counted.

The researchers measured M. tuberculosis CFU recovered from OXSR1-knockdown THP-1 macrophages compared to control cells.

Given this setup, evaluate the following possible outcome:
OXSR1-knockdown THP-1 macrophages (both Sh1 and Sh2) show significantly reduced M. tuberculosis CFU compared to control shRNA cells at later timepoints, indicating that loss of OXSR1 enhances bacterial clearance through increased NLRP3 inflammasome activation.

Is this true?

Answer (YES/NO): YES